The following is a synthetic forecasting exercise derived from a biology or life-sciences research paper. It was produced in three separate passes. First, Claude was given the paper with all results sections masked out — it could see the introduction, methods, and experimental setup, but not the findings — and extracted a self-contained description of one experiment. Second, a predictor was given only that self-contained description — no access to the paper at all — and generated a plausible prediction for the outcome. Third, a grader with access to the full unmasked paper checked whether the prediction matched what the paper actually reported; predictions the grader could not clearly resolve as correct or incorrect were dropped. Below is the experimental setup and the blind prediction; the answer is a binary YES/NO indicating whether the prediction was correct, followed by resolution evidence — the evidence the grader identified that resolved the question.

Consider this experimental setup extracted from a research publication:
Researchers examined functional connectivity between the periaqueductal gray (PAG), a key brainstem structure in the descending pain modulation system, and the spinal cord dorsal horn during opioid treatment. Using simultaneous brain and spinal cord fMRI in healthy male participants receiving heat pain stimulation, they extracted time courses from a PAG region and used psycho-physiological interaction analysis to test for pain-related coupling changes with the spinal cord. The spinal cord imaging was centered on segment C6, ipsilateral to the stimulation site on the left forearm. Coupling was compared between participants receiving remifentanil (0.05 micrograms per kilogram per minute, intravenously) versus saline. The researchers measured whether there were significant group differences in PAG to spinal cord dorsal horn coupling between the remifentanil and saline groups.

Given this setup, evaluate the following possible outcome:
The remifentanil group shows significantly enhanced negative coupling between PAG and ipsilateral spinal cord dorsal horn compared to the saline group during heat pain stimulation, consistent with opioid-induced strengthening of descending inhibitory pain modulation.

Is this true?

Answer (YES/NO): NO